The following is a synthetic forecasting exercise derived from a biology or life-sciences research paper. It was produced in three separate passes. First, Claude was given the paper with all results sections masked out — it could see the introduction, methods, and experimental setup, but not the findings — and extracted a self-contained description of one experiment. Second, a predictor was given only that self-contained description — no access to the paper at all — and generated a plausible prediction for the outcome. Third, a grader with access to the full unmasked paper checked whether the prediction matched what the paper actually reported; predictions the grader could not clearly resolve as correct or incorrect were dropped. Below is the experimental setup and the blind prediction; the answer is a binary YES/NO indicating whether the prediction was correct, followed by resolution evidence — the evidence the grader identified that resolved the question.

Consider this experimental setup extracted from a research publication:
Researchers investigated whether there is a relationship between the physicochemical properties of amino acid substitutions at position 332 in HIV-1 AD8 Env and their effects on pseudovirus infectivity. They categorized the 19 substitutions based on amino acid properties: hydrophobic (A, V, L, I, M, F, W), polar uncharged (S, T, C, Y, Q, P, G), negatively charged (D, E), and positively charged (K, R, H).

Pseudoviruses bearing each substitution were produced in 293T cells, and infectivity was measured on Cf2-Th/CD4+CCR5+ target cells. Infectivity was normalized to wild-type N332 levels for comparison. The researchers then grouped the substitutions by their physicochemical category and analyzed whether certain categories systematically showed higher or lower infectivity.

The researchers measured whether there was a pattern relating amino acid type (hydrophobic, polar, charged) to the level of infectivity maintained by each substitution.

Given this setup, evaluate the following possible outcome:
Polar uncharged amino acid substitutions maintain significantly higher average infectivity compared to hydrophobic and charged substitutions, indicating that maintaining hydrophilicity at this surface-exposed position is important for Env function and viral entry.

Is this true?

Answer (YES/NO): NO